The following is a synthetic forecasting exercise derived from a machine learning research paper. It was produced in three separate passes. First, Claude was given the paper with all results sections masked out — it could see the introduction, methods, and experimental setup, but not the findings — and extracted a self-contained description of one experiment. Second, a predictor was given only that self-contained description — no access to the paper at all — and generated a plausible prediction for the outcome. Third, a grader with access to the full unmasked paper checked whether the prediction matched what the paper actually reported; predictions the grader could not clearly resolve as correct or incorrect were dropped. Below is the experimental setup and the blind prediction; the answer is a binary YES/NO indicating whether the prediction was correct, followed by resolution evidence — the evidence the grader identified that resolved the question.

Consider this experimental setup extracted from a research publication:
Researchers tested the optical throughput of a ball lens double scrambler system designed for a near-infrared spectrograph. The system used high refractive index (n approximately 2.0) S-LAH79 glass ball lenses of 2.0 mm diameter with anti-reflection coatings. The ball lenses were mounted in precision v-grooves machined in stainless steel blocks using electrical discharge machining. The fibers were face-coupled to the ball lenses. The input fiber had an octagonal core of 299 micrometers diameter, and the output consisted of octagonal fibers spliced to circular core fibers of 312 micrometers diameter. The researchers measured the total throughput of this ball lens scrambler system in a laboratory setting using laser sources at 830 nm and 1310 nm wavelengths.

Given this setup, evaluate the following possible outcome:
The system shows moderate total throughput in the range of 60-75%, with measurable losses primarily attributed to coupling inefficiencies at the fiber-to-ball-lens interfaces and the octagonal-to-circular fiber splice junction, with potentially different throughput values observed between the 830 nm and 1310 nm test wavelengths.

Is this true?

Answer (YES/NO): NO